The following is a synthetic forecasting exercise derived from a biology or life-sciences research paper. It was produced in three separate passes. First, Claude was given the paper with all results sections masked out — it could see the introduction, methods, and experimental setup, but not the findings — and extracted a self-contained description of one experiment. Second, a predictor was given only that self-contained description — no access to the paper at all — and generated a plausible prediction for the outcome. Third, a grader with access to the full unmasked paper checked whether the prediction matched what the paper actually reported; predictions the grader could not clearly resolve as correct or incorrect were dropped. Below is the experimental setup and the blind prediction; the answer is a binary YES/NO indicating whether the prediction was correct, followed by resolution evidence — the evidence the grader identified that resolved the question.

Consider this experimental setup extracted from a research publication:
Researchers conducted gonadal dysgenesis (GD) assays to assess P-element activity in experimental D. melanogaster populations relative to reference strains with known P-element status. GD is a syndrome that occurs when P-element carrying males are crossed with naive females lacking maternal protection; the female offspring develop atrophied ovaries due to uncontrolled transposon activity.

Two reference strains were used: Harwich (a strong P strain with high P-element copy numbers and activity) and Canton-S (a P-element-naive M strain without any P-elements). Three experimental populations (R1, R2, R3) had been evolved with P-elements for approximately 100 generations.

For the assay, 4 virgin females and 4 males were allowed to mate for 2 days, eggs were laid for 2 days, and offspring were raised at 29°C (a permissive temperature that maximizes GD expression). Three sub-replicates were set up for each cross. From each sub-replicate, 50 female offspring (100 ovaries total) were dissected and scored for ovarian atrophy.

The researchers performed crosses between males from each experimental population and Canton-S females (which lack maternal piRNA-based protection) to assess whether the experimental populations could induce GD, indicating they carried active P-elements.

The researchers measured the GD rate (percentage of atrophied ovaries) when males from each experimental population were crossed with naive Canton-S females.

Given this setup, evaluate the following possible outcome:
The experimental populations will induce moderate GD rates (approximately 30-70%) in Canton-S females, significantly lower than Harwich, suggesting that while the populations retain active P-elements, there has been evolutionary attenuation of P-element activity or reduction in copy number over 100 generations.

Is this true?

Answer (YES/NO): NO